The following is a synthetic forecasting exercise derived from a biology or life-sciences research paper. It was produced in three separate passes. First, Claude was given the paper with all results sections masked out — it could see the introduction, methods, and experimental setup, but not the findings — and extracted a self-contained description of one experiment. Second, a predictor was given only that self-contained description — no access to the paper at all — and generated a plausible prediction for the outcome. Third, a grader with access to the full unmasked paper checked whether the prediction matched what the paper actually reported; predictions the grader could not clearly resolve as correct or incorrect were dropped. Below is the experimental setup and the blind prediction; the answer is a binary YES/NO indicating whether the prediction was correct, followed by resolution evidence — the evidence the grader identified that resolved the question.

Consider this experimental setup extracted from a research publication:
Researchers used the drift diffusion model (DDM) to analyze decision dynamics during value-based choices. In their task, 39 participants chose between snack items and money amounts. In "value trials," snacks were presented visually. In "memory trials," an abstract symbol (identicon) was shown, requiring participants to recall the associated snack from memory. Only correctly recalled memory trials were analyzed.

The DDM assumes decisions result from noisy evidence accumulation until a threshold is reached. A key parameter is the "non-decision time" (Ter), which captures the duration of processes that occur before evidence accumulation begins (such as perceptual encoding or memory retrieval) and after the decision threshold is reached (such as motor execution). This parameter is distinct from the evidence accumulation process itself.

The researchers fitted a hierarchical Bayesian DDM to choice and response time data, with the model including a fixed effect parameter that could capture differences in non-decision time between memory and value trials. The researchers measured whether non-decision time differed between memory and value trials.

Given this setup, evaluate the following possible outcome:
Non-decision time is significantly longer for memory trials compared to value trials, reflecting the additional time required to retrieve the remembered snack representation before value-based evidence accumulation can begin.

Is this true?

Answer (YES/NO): YES